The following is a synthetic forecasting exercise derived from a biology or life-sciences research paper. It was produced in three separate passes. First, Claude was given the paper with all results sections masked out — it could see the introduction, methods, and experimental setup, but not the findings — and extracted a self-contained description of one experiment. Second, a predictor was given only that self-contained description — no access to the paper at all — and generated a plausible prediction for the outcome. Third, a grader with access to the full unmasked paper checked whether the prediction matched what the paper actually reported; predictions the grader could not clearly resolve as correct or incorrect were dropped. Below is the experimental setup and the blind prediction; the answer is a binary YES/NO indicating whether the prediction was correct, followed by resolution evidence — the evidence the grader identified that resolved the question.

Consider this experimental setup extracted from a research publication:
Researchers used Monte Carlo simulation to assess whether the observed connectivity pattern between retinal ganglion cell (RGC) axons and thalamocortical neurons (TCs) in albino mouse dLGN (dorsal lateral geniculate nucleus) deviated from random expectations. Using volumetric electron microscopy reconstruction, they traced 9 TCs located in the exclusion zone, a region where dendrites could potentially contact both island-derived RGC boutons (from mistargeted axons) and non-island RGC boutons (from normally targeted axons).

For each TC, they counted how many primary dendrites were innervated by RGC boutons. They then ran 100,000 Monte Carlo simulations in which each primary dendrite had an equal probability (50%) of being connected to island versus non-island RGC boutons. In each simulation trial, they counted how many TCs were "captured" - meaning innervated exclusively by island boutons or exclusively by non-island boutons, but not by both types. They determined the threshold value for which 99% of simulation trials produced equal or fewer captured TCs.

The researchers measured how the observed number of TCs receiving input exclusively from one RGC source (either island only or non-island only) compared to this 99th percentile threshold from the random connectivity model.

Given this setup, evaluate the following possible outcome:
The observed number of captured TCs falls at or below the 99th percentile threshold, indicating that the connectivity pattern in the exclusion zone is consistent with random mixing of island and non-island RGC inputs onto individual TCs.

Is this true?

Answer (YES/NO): NO